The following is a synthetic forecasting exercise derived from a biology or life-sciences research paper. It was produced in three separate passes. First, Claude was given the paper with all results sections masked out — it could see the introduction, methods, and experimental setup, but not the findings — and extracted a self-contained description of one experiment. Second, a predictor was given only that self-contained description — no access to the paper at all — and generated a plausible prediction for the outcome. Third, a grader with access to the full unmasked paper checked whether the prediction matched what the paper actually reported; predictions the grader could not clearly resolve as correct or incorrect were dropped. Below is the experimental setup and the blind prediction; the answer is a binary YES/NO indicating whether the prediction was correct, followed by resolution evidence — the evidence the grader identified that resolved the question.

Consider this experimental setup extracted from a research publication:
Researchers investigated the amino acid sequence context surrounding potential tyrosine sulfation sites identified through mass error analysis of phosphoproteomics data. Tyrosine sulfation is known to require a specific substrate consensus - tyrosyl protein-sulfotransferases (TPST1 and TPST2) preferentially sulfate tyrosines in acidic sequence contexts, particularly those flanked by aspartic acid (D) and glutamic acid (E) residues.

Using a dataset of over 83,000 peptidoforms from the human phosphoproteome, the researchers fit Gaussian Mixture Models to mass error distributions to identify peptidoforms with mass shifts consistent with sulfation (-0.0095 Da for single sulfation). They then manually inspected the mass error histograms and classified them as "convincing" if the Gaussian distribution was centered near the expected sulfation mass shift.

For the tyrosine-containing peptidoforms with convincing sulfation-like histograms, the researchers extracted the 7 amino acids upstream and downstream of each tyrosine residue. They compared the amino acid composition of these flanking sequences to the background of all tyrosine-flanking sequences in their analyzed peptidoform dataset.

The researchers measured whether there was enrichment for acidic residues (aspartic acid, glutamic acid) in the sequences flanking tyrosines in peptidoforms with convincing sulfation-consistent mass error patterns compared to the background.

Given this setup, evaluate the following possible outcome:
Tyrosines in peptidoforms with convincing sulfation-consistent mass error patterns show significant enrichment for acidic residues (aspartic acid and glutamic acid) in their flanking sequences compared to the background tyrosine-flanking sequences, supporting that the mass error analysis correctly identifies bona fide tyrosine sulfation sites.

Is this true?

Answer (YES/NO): YES